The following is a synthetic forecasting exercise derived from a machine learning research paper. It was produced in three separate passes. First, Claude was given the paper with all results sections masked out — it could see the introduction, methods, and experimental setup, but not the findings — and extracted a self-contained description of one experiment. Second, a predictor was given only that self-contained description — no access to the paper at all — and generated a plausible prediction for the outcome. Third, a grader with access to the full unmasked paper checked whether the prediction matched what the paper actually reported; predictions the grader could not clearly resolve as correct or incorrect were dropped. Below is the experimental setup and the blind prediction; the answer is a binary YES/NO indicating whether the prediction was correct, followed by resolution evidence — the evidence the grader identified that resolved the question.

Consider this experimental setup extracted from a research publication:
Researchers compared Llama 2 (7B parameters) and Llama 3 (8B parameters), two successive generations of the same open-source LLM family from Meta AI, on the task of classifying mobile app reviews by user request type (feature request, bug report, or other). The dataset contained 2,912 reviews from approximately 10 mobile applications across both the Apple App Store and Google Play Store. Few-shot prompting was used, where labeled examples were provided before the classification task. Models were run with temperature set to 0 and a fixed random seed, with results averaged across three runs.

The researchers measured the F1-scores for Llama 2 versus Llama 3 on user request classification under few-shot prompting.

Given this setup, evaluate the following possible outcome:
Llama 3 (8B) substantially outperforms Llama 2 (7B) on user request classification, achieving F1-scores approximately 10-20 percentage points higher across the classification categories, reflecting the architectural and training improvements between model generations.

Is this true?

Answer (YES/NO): YES